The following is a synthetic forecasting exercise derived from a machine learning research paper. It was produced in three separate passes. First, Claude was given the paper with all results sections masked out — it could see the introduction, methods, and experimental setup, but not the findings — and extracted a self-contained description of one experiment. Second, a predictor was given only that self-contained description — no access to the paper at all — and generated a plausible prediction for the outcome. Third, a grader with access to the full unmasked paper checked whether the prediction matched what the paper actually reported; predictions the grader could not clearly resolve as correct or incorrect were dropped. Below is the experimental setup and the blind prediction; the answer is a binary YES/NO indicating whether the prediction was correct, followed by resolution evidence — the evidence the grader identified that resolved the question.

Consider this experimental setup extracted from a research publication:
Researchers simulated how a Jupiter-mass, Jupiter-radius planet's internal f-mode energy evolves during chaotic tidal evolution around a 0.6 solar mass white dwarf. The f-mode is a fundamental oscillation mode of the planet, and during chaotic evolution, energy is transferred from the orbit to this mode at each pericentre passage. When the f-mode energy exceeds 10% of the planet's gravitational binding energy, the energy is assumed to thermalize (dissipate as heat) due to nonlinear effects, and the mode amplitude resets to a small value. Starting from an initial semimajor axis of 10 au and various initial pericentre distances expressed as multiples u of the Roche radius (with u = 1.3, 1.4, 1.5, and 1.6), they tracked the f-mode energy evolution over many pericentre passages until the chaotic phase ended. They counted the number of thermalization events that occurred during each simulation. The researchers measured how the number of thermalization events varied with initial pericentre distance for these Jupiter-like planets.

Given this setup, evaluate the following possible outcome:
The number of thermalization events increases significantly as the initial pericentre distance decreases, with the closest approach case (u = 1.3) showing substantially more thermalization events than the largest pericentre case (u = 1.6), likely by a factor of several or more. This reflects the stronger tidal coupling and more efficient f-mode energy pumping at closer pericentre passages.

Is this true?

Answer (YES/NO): NO